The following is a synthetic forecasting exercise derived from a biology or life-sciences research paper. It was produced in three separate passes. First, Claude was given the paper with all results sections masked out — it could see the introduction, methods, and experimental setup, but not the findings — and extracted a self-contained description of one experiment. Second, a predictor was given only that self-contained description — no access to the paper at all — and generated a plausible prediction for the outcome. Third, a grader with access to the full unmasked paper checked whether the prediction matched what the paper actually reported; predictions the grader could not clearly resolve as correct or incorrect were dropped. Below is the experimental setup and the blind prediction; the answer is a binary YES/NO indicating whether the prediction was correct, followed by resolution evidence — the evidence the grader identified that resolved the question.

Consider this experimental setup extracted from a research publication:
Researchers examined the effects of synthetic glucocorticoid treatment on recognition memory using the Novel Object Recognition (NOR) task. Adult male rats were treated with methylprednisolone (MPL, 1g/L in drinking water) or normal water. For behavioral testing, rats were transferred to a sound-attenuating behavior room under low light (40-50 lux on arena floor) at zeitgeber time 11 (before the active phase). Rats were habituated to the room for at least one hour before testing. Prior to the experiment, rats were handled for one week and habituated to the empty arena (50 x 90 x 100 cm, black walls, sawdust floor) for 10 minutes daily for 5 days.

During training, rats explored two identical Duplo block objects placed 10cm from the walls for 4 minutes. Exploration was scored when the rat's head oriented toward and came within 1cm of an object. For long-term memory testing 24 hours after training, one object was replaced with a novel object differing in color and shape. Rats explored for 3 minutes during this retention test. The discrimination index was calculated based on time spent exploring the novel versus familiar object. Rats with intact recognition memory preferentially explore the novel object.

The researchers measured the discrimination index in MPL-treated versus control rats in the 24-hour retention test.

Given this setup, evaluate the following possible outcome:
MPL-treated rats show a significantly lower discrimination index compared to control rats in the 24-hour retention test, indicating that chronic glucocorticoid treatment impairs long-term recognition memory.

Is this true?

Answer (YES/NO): YES